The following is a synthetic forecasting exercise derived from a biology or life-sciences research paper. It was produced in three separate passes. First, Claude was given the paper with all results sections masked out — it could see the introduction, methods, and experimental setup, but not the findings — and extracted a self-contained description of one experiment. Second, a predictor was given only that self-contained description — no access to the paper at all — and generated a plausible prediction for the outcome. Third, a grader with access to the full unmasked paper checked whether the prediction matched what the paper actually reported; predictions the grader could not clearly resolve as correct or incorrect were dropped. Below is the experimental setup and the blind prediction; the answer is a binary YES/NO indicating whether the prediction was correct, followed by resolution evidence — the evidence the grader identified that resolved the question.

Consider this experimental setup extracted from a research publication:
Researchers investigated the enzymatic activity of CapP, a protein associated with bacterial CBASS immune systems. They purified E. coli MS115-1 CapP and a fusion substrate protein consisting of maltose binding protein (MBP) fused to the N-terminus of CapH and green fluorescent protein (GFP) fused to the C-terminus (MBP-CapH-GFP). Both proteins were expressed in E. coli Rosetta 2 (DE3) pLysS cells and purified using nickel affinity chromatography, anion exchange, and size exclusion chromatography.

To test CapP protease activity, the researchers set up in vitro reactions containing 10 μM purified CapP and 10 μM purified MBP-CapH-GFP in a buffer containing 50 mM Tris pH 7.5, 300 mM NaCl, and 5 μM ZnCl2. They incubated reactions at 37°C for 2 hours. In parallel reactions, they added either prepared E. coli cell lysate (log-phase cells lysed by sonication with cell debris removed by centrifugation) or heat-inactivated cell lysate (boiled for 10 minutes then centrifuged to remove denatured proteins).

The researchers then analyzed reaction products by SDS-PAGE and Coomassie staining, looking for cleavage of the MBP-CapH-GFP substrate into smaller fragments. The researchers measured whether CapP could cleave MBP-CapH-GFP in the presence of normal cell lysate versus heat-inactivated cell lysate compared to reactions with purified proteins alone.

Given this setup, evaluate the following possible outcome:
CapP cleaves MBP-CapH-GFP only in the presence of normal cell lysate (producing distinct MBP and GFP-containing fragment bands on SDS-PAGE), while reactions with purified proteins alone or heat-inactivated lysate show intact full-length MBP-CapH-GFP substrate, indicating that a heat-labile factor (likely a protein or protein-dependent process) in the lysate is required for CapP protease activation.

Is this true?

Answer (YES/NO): NO